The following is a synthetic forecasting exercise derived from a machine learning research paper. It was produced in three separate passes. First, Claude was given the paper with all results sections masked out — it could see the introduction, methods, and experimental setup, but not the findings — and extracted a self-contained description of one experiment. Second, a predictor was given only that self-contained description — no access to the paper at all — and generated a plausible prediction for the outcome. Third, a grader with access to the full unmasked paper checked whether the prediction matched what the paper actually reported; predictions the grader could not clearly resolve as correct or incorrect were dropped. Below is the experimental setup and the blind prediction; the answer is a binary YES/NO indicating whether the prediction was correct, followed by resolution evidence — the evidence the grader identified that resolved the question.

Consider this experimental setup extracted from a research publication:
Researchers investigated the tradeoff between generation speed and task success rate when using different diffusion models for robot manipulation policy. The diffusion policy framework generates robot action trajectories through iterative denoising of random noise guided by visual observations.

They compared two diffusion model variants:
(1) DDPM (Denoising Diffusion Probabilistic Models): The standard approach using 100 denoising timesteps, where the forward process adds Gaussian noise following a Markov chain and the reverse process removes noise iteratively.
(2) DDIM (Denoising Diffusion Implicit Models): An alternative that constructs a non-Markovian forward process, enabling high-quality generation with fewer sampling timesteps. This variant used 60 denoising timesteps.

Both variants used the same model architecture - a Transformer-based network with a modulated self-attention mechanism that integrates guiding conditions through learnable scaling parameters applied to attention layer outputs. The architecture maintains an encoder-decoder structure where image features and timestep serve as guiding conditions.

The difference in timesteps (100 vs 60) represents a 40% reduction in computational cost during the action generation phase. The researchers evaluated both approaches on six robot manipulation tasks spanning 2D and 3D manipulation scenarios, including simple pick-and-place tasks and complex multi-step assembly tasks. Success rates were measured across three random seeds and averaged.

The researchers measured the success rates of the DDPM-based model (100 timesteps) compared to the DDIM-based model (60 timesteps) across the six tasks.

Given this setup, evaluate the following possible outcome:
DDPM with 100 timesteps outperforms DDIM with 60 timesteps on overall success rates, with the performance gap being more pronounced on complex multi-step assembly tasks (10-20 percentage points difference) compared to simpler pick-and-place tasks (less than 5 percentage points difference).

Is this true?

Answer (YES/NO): NO